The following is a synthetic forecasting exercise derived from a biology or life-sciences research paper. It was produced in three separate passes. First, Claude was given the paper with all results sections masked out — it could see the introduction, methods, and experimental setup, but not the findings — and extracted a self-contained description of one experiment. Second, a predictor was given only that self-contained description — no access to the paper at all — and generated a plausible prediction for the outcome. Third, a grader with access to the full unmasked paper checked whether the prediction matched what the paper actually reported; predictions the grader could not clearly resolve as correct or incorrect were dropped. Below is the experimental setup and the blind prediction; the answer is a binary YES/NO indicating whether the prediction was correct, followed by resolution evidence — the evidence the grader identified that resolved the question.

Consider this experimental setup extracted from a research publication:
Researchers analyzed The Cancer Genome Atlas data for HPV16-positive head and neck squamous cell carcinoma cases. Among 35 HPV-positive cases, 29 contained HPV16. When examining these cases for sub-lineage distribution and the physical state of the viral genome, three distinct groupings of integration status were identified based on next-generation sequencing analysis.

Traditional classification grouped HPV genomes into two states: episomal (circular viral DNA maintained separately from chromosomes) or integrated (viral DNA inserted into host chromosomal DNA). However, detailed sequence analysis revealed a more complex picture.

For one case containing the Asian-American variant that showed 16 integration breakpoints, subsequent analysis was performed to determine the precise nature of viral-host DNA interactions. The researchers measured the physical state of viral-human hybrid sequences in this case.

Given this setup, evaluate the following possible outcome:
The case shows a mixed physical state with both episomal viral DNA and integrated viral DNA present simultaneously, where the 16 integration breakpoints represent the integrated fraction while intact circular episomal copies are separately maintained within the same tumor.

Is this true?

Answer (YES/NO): NO